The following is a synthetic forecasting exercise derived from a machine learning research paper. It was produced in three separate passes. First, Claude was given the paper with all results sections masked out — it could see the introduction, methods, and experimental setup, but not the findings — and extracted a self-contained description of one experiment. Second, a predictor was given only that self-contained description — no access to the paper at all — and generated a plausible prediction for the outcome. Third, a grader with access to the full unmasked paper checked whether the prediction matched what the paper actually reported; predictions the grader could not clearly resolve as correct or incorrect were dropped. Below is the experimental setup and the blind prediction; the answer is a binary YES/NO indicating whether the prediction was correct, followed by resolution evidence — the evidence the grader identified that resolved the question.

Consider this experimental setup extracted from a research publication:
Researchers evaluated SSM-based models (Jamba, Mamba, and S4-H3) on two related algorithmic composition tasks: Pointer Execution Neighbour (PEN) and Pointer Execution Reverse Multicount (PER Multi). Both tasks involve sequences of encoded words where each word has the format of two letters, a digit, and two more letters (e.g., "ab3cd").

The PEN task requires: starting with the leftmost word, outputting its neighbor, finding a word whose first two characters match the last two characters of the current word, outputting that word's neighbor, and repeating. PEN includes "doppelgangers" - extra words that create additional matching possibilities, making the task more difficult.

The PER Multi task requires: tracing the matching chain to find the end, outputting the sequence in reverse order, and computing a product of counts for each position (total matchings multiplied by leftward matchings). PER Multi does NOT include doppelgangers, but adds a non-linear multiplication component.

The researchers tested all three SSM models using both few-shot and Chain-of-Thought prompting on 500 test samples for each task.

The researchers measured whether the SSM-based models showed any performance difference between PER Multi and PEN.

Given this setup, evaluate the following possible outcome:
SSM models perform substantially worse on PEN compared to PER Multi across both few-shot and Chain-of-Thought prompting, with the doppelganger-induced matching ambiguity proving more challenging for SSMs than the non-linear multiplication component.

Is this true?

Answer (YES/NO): NO